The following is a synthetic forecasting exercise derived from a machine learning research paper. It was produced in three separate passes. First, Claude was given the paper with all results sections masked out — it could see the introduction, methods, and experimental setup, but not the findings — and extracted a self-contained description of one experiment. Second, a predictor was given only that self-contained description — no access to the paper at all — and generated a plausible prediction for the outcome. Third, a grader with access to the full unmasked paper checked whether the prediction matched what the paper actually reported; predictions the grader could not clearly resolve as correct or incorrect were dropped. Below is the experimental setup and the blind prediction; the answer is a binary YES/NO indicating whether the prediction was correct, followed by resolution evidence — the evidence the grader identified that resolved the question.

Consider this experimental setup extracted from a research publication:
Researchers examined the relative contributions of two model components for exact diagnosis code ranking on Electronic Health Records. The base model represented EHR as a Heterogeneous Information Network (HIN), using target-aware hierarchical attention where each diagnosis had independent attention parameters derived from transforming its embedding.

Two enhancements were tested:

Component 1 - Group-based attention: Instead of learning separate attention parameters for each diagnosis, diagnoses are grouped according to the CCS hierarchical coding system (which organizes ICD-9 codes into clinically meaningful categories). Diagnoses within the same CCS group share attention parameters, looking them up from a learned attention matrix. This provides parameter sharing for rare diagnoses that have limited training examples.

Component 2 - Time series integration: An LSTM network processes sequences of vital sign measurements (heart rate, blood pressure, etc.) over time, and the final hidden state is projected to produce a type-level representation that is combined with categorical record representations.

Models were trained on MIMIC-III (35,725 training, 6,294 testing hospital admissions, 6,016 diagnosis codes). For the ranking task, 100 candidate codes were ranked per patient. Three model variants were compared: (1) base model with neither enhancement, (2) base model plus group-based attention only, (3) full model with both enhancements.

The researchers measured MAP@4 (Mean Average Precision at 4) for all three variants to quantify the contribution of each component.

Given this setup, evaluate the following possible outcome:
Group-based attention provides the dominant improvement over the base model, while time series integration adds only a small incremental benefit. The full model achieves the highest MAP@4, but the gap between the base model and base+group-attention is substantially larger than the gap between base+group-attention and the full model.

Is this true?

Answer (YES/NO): YES